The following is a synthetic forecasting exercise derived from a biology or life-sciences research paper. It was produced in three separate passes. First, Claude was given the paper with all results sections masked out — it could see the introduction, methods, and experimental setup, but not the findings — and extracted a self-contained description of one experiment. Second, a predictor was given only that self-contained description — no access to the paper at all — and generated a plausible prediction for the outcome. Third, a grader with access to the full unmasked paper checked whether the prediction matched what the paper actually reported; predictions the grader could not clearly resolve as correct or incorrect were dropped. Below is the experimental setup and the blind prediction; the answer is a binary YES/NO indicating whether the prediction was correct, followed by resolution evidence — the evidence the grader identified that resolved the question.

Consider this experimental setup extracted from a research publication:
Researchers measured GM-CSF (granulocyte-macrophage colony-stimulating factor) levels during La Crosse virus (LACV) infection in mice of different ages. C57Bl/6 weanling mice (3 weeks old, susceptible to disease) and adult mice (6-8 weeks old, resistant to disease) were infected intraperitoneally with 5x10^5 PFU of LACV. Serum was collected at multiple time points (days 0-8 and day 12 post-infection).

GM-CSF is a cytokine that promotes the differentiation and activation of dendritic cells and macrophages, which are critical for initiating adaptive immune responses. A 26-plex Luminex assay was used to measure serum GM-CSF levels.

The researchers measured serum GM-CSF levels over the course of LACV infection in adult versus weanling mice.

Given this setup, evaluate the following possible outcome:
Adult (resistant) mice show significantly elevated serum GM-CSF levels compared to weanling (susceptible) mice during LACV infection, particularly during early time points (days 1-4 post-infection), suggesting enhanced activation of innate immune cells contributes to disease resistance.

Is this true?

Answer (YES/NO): YES